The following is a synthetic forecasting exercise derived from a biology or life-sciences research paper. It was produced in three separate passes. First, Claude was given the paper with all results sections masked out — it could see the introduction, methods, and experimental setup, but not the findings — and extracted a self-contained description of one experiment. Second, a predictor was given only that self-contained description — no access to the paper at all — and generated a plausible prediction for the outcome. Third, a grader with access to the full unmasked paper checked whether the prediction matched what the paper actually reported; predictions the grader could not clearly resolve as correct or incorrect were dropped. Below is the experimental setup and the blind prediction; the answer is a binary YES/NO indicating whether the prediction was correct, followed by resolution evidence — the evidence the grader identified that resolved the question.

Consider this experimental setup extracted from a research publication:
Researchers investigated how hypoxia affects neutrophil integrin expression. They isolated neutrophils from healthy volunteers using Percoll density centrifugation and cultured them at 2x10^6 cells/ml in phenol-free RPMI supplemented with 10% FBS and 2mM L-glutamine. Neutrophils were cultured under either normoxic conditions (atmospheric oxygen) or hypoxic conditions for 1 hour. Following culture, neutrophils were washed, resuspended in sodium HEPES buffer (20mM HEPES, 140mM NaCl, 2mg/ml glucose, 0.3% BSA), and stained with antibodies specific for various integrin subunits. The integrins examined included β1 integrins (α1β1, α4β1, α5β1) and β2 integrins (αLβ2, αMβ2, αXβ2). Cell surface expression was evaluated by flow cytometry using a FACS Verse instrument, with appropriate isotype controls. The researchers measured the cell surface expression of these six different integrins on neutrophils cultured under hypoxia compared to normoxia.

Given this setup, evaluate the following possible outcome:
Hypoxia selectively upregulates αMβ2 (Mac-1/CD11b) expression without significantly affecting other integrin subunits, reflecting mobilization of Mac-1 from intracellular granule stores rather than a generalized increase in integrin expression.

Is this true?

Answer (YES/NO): NO